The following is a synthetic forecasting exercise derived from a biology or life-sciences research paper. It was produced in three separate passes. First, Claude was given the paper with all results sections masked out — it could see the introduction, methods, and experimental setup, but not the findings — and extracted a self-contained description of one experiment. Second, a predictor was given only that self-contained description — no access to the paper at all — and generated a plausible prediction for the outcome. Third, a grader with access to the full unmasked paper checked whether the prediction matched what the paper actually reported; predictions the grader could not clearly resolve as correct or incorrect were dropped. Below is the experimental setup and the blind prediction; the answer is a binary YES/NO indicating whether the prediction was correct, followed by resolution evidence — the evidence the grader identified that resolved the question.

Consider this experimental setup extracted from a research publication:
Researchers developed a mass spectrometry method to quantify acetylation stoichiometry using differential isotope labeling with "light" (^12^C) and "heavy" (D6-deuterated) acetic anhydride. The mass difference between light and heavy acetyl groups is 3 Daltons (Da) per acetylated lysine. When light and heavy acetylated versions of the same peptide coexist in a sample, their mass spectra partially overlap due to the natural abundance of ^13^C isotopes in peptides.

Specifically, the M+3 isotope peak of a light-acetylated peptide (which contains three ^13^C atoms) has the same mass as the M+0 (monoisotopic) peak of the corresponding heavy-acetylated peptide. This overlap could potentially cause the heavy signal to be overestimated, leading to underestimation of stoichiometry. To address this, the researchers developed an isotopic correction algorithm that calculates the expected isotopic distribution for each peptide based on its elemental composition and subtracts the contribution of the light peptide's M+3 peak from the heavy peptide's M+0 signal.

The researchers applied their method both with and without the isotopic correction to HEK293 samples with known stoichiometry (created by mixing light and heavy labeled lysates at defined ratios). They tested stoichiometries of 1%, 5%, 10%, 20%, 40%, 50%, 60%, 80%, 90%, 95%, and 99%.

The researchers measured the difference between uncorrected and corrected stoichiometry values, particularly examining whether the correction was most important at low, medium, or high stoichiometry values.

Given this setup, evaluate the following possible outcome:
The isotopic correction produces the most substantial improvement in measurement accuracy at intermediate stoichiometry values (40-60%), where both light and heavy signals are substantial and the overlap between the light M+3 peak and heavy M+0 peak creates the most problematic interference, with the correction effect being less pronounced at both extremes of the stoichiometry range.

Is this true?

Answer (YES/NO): NO